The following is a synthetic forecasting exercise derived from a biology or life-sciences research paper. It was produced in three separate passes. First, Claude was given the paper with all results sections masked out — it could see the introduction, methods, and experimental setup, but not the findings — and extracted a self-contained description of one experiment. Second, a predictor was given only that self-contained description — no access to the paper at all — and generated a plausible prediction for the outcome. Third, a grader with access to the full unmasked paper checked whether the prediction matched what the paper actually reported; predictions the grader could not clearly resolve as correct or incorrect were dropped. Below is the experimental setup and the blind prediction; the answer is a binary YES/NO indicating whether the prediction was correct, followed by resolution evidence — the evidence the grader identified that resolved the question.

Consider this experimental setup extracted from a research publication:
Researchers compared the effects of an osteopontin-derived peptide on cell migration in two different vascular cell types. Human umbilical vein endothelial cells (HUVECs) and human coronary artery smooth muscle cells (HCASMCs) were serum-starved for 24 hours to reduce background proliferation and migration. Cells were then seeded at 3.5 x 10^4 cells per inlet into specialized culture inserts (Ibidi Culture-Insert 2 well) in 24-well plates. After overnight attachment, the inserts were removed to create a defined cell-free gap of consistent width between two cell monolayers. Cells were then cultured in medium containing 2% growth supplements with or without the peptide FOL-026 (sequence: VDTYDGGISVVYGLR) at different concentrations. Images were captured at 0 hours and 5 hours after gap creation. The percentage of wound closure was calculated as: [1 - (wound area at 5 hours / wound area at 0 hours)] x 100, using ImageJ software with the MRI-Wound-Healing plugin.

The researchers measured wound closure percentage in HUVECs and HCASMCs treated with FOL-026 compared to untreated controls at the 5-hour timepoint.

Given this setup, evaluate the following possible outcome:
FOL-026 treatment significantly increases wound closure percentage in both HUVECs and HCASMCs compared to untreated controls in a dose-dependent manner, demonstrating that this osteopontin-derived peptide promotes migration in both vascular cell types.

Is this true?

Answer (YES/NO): NO